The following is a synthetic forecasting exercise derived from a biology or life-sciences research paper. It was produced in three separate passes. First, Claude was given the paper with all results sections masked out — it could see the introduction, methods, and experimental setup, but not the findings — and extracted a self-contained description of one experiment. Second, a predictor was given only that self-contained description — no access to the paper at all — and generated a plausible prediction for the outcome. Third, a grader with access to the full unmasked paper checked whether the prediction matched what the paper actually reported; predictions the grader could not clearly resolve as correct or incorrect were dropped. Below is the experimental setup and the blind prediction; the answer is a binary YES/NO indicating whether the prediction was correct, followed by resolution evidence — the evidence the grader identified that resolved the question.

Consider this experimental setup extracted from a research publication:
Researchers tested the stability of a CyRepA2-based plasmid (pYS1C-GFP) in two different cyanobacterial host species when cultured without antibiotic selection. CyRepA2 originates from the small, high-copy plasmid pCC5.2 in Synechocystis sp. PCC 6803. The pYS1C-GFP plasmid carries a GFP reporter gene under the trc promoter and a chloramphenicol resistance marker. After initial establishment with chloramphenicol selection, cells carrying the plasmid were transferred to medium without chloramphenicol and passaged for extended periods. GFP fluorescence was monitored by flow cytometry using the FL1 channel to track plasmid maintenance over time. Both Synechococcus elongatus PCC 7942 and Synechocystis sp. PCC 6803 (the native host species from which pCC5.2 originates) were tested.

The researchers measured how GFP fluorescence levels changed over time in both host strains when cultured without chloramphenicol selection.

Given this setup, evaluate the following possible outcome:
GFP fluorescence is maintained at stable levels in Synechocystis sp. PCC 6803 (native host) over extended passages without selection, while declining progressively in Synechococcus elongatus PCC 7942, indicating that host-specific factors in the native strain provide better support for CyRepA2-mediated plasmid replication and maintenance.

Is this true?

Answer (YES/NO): YES